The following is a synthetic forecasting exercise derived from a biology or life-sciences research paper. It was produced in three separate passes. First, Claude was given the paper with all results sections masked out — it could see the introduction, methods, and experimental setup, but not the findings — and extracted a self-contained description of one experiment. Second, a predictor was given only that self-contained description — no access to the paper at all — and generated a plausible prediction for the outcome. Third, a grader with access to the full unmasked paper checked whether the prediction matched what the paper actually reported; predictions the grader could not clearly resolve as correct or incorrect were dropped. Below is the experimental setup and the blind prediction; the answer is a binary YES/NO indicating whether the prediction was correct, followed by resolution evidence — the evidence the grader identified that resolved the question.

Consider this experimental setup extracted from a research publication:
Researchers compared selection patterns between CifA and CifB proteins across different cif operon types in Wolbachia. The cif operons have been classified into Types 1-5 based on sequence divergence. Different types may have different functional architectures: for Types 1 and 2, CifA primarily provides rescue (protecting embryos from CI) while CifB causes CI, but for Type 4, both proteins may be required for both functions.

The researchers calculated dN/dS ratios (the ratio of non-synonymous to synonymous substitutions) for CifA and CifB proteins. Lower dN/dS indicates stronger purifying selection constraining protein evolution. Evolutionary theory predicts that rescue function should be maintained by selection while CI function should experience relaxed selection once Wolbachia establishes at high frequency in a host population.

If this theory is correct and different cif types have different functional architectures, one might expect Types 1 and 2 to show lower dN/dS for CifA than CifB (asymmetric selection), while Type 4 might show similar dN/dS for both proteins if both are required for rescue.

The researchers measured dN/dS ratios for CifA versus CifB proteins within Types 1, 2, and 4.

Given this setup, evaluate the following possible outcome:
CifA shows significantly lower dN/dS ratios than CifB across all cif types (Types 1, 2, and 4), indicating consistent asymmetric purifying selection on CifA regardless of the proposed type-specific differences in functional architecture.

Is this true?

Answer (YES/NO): NO